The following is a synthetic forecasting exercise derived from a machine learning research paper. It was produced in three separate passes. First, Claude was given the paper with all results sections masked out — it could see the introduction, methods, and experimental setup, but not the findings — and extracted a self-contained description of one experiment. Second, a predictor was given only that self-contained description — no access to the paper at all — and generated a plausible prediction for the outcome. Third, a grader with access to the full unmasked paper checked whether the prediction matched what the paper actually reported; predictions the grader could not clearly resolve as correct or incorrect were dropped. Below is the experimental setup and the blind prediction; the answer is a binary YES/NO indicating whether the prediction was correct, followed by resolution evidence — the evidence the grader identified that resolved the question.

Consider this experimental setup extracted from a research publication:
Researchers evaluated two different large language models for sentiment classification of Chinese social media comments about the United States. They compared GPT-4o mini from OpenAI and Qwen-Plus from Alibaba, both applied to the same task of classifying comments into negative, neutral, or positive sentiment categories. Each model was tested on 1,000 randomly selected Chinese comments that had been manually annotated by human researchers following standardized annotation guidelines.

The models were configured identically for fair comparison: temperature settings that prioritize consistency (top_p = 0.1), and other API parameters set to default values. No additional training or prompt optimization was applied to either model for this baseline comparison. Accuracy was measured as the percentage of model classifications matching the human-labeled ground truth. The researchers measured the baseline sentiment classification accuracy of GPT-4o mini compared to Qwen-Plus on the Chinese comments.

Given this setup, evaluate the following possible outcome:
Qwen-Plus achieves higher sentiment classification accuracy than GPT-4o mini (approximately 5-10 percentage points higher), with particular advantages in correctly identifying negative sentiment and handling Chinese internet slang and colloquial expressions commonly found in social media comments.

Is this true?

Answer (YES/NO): NO